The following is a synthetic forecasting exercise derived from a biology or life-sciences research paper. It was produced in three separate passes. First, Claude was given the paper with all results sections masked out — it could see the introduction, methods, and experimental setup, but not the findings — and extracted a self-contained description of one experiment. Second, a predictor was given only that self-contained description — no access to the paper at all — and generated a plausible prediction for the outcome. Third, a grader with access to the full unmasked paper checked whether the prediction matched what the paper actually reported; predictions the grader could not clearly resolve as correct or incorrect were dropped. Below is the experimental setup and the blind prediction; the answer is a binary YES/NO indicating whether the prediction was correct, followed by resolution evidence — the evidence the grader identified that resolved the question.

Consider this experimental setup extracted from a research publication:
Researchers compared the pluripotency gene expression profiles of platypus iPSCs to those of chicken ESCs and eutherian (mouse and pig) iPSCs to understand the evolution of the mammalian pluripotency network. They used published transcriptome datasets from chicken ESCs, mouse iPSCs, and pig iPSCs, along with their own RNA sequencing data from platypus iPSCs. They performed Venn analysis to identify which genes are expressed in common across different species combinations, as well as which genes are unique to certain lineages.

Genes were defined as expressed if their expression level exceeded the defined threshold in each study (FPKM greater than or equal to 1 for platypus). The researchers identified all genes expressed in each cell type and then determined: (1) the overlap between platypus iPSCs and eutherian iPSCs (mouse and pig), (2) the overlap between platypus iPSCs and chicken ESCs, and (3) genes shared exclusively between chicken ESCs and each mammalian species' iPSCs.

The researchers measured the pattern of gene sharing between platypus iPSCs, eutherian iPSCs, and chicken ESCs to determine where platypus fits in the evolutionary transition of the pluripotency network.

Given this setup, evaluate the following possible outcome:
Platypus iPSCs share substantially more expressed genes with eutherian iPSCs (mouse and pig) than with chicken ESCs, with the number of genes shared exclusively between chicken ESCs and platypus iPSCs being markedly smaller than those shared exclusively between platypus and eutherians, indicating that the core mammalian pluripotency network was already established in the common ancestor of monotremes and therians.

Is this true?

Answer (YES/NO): NO